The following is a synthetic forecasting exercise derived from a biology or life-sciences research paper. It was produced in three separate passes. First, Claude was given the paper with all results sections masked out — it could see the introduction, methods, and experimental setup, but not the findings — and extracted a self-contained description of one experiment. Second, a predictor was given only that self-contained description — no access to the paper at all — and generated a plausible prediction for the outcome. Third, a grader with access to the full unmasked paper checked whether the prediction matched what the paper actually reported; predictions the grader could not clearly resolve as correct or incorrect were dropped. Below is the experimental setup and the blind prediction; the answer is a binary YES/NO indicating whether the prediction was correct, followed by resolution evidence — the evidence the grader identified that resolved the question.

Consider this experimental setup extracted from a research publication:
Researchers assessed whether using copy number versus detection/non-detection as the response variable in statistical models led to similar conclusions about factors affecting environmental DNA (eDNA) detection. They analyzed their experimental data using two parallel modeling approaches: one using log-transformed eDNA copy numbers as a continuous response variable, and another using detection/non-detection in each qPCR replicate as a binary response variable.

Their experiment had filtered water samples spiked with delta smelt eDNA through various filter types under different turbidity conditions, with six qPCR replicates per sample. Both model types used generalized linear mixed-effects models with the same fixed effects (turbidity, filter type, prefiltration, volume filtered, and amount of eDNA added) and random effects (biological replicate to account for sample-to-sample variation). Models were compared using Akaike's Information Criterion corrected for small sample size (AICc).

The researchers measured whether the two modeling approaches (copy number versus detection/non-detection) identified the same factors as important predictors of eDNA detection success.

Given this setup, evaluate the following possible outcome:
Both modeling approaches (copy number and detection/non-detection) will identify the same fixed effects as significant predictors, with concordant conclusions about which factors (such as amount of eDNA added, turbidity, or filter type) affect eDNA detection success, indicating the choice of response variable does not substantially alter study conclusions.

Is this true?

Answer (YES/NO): NO